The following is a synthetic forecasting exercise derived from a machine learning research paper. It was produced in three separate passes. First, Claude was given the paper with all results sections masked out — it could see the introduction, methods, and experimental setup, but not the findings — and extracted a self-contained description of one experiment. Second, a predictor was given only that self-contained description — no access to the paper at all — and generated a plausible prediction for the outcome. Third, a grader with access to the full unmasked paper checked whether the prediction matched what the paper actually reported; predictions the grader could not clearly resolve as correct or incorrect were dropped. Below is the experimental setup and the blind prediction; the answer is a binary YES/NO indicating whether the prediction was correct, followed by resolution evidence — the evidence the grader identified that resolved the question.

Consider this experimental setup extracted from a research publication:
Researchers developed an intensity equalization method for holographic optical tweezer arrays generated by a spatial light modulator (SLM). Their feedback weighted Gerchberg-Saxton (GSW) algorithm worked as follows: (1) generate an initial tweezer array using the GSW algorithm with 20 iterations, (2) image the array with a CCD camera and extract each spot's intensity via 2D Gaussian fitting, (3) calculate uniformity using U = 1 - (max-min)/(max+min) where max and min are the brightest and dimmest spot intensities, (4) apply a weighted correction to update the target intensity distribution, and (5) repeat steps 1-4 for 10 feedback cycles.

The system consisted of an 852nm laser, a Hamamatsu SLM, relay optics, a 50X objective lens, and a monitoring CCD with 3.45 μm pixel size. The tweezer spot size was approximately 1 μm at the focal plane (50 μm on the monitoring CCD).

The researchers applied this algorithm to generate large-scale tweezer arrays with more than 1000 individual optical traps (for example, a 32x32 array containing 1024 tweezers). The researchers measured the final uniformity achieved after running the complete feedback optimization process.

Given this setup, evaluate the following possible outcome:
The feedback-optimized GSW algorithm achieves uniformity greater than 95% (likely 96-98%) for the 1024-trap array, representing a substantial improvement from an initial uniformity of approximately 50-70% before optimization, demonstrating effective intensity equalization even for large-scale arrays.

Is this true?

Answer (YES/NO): NO